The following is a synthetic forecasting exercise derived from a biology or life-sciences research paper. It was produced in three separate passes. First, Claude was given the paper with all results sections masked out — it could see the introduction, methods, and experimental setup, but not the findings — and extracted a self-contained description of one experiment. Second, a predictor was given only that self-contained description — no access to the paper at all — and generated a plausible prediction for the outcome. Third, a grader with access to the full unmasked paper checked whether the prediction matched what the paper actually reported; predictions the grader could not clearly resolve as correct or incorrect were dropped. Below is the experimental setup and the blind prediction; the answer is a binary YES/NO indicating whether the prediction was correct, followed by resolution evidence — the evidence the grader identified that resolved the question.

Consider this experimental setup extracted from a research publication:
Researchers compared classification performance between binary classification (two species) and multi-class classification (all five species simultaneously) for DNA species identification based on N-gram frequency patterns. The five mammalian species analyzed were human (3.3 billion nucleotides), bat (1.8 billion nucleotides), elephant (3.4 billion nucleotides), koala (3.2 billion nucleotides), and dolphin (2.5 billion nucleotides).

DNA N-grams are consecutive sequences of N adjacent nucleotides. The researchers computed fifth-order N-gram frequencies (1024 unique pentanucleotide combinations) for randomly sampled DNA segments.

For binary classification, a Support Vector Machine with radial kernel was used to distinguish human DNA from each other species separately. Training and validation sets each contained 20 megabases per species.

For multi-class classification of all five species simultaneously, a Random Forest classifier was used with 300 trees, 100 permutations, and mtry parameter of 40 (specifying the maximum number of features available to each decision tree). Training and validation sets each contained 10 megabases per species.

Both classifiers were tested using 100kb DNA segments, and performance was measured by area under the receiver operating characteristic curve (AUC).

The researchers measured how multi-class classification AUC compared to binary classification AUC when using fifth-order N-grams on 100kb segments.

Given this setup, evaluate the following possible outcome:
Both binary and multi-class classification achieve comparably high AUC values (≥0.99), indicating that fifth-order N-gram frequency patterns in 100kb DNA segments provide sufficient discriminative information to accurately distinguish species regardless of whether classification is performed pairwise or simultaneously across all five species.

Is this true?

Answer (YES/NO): NO